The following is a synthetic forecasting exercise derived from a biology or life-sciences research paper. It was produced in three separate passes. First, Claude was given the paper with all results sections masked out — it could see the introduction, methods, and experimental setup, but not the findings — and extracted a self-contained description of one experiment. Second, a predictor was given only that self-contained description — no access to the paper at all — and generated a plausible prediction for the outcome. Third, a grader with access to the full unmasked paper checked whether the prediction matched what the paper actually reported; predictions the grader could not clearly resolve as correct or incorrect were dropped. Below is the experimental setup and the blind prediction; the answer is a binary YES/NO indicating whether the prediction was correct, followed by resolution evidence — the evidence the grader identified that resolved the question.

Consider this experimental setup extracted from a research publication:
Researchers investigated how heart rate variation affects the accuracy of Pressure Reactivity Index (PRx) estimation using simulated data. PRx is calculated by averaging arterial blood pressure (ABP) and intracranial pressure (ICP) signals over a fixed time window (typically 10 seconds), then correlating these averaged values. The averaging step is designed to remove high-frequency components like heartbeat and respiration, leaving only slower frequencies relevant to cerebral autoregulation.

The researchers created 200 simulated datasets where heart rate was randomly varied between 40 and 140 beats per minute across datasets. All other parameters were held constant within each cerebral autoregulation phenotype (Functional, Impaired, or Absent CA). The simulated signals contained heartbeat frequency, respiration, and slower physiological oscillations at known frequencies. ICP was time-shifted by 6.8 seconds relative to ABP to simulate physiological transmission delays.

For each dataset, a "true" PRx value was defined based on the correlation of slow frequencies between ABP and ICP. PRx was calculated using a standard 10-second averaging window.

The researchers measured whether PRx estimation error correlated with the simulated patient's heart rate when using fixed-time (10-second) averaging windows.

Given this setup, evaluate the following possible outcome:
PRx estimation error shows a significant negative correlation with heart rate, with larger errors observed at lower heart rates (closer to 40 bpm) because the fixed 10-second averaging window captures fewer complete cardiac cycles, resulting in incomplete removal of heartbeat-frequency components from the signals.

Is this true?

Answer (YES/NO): NO